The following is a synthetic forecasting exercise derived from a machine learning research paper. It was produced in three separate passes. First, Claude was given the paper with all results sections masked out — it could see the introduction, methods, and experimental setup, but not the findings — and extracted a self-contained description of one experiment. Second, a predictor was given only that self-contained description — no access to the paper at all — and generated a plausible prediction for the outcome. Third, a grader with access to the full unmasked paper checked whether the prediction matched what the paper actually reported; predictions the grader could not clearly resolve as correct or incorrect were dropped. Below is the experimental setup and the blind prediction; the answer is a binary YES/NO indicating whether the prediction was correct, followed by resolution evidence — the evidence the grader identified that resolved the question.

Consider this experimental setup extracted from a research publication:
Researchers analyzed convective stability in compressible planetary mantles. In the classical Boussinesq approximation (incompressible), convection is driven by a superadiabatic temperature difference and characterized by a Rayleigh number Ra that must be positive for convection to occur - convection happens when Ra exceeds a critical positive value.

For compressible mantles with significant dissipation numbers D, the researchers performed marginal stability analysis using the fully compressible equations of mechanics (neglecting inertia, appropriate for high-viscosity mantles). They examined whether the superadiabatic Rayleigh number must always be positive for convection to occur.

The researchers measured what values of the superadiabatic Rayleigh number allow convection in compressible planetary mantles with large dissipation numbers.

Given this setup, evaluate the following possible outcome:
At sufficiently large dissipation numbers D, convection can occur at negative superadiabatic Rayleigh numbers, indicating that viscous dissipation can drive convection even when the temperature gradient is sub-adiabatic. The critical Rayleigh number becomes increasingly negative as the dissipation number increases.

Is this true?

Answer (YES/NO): NO